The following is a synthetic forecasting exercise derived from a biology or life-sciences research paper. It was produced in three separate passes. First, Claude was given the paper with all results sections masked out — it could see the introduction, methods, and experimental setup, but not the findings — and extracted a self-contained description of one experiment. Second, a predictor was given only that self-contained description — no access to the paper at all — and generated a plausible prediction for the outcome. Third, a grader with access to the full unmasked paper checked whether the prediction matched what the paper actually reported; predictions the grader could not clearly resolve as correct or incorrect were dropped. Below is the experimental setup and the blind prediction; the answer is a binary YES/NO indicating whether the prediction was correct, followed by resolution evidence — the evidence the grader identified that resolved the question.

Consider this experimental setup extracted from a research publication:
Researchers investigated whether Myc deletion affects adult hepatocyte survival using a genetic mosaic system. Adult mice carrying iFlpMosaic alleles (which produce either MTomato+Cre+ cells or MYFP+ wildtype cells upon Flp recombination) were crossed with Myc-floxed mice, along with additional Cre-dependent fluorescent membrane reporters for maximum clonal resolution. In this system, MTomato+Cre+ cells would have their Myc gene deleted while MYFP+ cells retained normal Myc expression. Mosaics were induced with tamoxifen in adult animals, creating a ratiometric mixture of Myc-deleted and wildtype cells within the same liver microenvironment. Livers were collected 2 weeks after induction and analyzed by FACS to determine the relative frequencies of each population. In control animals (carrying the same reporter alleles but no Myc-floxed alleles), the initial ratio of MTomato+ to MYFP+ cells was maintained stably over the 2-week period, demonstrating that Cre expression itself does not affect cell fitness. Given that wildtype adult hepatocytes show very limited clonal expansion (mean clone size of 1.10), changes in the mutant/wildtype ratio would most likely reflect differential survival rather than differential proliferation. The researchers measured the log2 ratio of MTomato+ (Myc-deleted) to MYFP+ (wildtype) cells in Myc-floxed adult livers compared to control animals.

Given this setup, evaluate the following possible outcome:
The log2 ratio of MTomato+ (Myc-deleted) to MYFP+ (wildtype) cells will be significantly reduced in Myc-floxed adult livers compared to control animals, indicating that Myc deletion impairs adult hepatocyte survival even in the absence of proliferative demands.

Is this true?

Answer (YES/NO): YES